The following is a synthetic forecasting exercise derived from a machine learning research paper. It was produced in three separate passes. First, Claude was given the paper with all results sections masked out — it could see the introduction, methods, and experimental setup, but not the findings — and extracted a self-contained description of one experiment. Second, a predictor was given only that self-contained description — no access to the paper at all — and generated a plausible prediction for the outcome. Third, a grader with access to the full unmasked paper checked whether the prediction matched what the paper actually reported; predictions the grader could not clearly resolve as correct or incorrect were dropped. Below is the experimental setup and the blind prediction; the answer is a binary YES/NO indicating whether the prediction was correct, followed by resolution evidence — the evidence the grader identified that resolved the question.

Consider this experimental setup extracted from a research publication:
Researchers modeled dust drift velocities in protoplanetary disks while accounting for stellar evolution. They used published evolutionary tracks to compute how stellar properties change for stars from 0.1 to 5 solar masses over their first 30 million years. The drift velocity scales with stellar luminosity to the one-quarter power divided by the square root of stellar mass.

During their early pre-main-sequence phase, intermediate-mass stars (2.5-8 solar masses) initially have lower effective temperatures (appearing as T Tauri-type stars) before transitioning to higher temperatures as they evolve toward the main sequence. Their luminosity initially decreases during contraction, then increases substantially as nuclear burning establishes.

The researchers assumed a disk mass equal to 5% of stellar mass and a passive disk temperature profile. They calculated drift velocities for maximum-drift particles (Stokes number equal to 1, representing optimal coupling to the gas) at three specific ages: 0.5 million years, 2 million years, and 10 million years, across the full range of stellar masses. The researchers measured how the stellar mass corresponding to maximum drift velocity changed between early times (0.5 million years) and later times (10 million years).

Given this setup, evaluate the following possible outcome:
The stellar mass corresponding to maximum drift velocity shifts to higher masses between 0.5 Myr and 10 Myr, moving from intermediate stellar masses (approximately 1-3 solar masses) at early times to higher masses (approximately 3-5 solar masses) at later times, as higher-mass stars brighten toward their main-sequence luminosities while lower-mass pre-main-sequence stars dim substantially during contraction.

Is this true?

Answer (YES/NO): NO